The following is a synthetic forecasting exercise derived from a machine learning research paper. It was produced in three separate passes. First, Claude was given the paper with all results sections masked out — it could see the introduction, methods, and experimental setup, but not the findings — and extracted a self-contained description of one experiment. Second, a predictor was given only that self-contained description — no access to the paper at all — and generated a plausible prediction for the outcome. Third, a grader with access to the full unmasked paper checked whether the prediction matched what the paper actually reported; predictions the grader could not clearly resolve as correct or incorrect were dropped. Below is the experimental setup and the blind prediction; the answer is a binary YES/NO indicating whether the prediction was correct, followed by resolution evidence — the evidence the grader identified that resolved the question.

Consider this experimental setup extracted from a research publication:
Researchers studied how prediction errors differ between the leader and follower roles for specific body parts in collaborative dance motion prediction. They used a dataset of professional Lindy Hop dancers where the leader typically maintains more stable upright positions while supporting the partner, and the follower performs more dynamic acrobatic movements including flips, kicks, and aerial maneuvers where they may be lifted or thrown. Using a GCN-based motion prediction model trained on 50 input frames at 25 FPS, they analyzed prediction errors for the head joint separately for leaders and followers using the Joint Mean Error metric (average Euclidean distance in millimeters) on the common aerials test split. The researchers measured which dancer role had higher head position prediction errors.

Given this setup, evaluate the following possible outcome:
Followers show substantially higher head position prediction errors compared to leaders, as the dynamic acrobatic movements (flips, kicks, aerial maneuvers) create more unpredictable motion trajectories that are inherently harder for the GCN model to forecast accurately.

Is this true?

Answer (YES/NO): YES